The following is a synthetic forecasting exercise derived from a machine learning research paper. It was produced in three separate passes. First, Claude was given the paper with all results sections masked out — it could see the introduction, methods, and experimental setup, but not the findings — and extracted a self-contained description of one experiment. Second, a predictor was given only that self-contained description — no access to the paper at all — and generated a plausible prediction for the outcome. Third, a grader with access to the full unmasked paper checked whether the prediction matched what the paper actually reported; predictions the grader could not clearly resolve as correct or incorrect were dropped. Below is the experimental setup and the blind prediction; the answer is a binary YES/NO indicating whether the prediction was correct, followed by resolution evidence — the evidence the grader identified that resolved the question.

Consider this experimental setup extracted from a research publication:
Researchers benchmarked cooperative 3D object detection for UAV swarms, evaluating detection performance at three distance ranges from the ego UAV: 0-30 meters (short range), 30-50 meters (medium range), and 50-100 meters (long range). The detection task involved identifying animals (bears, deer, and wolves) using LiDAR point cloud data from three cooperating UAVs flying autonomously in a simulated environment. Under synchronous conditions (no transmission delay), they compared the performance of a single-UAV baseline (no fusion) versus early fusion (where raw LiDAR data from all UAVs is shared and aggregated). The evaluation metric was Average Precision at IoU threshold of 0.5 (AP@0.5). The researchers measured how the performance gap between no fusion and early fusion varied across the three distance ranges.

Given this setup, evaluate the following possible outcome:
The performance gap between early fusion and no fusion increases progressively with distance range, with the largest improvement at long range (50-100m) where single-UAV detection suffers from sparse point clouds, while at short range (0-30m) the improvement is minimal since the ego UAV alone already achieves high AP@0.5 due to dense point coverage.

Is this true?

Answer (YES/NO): NO